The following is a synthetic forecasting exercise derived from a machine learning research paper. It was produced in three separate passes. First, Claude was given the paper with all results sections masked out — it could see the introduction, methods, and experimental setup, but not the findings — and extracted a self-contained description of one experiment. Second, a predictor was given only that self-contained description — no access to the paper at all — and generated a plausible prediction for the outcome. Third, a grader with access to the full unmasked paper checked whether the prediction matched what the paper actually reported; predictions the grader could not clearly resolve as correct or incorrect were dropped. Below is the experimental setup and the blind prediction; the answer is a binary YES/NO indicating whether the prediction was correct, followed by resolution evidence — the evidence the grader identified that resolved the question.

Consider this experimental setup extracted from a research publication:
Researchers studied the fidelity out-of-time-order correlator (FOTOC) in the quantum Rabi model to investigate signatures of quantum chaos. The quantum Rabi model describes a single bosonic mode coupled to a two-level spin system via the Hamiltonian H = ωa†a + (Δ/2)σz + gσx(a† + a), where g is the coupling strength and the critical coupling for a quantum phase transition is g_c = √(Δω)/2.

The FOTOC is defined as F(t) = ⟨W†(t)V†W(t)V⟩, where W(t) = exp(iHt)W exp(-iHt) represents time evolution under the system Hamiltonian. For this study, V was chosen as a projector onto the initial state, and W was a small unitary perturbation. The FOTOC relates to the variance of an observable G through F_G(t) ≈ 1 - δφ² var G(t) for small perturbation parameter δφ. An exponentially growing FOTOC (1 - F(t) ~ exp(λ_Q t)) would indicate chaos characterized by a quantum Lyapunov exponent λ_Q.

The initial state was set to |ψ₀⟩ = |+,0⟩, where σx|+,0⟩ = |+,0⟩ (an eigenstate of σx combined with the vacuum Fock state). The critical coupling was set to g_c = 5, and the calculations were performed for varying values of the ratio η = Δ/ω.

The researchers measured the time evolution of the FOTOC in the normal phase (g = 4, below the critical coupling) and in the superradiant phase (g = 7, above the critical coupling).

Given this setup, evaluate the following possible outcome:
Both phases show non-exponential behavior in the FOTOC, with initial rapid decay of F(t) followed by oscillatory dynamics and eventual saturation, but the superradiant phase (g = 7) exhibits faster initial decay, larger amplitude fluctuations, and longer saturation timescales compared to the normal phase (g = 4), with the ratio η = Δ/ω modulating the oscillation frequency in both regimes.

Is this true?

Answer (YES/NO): NO